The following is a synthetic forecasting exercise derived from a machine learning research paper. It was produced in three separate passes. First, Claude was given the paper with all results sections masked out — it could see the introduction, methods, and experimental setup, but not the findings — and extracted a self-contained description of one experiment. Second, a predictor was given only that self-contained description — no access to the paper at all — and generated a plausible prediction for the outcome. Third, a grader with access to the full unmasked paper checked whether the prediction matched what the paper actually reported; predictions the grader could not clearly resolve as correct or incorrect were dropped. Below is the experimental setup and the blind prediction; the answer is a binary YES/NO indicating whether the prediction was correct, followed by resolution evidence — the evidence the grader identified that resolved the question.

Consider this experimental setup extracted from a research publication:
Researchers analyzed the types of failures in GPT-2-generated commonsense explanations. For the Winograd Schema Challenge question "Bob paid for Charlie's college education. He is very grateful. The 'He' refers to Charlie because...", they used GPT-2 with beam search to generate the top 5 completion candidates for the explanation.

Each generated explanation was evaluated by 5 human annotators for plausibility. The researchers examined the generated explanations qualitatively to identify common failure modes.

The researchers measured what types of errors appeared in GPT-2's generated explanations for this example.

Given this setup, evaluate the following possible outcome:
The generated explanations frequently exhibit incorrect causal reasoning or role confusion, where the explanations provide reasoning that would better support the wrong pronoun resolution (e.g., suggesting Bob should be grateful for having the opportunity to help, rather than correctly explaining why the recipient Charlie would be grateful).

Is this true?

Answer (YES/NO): NO